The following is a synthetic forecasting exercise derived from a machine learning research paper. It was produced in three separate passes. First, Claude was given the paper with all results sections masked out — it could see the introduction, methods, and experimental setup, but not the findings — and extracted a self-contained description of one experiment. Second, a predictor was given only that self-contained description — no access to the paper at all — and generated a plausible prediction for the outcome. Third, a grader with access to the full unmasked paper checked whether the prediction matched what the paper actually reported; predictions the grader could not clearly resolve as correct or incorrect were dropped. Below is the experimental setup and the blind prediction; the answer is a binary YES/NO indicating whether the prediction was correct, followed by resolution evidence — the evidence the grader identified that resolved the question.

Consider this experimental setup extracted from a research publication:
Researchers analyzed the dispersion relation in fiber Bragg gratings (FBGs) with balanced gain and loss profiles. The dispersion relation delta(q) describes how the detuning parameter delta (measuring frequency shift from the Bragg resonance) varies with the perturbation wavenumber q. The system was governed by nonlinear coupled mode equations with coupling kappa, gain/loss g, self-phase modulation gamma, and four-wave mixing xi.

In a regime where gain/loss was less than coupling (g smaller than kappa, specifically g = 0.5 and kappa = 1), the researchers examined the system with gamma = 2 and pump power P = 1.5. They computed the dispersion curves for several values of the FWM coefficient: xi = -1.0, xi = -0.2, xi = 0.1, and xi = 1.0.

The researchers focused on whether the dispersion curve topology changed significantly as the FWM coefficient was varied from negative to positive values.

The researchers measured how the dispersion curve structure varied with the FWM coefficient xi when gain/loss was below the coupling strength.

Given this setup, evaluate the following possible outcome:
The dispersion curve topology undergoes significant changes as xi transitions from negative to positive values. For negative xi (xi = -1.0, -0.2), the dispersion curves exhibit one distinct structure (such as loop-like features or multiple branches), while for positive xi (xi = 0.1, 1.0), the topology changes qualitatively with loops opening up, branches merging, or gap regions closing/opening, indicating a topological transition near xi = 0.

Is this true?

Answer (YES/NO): NO